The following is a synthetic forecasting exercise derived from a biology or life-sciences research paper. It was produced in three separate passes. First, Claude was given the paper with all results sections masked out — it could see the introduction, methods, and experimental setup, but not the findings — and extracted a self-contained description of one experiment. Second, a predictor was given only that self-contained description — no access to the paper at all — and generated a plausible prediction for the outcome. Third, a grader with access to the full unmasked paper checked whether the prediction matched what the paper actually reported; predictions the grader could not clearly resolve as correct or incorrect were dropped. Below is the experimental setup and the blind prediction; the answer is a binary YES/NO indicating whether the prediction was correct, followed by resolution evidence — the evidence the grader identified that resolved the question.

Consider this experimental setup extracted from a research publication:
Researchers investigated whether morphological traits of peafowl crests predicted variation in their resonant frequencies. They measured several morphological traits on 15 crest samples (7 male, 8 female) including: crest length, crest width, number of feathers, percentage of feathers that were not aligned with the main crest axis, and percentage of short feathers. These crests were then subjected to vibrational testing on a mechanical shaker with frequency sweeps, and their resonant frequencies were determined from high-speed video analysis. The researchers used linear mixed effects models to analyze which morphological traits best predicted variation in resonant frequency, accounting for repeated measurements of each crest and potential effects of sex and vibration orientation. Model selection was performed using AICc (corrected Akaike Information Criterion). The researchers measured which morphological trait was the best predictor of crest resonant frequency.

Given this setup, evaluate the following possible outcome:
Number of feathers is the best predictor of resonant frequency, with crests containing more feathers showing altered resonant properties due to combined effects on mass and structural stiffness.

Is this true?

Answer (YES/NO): NO